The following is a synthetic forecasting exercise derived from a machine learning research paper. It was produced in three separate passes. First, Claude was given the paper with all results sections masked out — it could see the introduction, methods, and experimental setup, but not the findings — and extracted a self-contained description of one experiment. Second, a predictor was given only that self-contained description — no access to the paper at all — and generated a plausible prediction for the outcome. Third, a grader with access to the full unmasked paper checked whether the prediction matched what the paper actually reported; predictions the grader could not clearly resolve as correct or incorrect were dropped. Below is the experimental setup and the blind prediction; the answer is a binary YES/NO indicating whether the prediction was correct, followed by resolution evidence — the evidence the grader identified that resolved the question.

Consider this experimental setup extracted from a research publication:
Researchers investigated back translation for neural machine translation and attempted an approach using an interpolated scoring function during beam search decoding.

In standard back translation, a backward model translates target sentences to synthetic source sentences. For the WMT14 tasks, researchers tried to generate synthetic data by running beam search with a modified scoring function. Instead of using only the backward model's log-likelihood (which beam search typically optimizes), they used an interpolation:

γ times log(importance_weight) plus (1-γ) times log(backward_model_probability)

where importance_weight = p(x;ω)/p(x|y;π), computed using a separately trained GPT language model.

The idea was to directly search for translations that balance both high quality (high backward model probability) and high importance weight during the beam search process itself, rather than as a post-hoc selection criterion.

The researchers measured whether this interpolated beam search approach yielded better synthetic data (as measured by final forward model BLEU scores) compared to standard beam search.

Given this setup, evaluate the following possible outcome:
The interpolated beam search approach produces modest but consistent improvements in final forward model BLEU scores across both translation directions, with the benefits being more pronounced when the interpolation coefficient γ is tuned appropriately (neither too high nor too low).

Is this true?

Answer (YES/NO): NO